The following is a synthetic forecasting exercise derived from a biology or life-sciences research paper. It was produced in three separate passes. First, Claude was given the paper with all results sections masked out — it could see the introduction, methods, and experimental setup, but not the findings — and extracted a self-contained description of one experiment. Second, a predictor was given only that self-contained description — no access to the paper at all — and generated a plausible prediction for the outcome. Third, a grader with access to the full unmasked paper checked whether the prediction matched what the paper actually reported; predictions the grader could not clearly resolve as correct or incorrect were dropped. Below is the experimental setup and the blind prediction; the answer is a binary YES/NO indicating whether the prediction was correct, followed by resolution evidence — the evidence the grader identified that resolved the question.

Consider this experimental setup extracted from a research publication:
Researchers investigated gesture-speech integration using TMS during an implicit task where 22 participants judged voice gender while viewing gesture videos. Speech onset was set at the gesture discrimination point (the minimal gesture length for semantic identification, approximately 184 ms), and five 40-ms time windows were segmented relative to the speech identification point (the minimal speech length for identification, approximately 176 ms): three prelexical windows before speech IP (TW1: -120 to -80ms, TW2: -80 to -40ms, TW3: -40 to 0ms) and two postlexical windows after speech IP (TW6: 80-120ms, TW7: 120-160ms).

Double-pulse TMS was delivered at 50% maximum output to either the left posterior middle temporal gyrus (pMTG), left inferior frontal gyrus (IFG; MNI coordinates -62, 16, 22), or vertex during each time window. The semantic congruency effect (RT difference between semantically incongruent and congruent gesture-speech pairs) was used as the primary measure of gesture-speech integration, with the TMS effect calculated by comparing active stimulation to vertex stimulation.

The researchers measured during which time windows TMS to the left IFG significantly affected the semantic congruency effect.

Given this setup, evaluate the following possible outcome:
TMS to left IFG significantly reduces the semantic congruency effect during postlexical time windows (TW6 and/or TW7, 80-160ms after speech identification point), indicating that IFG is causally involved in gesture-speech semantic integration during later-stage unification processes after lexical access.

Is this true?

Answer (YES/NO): YES